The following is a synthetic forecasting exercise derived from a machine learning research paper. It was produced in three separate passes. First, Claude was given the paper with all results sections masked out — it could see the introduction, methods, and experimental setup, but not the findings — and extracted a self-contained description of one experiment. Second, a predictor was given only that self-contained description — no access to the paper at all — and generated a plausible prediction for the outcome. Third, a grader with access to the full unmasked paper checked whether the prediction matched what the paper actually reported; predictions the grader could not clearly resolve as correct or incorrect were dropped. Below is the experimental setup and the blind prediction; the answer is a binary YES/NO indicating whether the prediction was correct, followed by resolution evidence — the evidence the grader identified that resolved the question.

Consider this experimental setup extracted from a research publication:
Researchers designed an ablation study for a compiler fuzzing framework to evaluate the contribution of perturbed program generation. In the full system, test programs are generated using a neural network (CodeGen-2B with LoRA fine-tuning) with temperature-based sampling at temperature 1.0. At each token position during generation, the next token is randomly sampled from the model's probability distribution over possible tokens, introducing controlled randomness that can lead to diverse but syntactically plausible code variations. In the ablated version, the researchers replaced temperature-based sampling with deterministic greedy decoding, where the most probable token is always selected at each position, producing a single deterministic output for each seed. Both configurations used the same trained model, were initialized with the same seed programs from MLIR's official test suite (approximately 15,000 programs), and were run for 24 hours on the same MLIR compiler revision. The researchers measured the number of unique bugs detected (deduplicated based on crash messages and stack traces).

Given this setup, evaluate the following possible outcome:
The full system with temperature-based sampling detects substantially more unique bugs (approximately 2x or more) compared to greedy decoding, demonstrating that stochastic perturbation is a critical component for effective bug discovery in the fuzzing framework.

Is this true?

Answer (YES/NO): NO